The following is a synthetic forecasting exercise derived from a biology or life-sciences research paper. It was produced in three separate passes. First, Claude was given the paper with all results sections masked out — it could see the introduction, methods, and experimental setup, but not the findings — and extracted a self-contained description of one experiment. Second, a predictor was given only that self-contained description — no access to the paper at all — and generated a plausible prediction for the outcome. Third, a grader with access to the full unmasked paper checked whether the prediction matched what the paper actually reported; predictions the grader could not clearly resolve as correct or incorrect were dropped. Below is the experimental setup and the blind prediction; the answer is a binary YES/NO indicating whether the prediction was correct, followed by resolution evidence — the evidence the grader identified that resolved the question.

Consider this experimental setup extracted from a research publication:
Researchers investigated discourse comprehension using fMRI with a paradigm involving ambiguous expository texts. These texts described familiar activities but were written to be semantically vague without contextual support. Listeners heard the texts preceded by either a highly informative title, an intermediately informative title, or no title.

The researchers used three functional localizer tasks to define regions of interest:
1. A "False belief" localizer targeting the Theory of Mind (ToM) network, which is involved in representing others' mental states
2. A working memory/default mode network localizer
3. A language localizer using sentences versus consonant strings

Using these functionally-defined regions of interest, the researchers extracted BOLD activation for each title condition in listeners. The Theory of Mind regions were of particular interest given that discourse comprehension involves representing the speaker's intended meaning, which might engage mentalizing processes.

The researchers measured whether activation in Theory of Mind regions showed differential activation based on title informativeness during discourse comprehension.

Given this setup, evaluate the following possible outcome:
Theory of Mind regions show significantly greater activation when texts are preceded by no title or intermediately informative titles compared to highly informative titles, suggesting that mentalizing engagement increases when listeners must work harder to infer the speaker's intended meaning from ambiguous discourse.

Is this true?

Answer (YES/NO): NO